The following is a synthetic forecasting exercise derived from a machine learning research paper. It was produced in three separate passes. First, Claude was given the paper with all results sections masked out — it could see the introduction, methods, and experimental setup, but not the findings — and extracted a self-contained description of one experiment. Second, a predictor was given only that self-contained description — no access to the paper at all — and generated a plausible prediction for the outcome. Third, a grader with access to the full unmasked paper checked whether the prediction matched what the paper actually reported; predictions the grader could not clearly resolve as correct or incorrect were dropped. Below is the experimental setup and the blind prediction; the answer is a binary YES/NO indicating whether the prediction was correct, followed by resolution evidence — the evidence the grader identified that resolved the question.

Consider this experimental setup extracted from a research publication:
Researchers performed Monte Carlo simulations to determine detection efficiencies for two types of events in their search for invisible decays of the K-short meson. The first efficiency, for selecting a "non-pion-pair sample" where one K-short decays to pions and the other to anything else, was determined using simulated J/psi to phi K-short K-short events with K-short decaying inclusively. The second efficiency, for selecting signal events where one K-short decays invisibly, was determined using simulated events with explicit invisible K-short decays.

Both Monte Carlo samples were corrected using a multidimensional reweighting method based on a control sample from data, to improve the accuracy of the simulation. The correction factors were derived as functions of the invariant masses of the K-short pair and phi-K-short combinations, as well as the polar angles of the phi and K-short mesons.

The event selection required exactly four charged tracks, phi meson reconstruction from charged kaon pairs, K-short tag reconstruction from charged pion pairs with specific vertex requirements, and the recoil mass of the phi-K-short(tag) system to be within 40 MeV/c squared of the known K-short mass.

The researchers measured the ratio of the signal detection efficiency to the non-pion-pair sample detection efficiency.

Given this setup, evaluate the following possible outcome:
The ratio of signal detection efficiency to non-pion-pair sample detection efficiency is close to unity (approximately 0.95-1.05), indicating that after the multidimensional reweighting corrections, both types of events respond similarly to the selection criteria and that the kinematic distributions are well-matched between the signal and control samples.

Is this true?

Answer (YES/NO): NO